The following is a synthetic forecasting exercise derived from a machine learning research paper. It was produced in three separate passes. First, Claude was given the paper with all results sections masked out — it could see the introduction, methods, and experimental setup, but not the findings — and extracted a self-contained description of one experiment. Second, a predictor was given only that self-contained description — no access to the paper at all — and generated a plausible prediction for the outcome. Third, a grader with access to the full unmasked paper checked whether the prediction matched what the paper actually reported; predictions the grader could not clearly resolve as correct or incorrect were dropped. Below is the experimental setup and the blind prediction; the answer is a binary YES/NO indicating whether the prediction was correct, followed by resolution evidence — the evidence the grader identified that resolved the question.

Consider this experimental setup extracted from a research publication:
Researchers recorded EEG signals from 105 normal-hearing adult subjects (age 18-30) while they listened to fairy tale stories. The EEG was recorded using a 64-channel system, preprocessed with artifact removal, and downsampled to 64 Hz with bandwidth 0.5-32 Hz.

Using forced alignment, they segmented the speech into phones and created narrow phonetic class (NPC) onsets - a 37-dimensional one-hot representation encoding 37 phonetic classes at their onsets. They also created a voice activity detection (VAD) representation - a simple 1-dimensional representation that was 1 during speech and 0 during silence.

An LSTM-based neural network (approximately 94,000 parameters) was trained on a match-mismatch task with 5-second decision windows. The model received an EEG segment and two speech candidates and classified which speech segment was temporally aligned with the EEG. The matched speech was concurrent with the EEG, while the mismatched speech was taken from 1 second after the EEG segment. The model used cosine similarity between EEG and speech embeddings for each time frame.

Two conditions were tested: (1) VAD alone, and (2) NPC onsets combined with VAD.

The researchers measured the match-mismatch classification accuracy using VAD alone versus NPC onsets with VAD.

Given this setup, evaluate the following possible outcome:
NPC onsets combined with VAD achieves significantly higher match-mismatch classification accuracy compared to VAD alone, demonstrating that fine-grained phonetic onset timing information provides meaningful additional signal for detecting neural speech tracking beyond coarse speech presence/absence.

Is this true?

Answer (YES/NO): YES